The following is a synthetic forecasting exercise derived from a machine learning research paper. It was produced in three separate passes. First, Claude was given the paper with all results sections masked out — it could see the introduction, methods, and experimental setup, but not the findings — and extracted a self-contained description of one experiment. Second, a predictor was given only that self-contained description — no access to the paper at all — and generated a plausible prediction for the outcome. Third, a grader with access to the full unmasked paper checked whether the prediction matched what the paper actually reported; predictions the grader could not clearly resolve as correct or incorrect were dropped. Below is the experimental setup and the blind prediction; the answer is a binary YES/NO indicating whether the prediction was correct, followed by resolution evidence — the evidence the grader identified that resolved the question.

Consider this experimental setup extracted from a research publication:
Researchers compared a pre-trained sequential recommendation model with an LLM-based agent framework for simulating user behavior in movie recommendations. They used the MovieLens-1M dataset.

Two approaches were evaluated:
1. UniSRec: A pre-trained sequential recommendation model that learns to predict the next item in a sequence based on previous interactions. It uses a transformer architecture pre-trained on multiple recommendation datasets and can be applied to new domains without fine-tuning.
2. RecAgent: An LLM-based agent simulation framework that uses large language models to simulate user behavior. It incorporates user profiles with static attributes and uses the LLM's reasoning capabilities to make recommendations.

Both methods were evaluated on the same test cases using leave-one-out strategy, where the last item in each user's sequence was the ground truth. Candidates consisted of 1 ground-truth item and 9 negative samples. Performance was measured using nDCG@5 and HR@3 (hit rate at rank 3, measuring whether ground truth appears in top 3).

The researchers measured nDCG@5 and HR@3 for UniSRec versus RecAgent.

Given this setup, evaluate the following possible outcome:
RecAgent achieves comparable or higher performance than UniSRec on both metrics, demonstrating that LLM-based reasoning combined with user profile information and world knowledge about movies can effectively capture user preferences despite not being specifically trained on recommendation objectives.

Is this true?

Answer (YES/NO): YES